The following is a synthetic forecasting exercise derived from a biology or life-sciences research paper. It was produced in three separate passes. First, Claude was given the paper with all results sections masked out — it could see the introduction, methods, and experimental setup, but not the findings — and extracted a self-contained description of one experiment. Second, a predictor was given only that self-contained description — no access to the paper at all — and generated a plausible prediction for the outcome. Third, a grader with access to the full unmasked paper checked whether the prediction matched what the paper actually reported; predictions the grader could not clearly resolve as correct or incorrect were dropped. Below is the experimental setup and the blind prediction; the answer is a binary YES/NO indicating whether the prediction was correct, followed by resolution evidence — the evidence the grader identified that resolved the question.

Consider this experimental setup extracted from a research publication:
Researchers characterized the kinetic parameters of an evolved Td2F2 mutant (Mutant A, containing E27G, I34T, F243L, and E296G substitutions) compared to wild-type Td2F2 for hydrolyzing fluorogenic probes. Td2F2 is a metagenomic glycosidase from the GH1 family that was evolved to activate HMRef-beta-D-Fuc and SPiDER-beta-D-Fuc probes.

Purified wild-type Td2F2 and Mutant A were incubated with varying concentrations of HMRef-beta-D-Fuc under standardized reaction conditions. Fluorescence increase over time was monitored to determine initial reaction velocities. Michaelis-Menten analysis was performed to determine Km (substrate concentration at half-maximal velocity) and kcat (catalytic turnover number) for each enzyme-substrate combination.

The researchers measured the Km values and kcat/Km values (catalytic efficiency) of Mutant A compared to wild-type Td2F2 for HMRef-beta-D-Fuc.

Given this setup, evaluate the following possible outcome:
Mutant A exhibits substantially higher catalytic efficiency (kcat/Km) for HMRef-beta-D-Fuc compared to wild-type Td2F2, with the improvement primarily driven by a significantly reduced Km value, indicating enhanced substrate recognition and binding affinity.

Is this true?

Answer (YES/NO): YES